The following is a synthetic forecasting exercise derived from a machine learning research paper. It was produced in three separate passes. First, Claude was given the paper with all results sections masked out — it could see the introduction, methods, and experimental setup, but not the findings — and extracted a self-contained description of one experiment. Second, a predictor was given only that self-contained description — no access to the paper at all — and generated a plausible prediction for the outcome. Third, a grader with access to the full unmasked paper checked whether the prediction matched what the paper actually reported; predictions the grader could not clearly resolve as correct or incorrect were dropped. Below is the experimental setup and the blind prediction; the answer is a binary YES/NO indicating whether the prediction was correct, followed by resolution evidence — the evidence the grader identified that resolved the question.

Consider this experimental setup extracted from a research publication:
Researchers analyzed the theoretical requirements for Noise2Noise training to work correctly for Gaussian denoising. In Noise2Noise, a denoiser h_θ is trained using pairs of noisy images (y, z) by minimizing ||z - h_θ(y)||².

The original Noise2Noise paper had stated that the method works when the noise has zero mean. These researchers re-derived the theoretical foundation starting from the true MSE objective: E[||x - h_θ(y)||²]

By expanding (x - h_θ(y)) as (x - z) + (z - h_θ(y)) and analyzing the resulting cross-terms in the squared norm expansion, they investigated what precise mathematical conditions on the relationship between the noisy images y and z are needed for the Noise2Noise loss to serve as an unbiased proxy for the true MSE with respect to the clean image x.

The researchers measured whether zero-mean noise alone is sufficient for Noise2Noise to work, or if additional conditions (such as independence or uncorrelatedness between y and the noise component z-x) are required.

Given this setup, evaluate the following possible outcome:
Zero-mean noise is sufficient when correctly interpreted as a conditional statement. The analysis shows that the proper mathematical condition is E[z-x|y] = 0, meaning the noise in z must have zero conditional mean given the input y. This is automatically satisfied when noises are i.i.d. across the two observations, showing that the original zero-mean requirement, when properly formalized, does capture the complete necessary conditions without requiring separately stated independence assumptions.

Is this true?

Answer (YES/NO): NO